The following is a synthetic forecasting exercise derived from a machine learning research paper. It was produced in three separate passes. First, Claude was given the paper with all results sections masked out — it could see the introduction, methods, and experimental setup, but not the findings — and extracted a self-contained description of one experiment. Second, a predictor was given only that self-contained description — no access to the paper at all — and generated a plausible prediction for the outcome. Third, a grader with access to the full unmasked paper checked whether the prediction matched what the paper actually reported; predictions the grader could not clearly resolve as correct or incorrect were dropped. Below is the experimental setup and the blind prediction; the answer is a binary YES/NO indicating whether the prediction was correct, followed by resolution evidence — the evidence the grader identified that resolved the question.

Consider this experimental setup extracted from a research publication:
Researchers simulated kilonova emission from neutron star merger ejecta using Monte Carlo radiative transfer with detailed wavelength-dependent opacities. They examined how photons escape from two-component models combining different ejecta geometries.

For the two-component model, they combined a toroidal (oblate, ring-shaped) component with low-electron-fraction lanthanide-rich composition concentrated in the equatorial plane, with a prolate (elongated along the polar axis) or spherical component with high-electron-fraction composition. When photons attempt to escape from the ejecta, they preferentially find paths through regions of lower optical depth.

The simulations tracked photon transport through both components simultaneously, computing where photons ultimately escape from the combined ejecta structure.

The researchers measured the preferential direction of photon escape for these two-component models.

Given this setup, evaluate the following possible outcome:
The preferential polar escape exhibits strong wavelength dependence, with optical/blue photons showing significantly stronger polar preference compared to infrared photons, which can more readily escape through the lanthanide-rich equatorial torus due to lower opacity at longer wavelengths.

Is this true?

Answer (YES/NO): YES